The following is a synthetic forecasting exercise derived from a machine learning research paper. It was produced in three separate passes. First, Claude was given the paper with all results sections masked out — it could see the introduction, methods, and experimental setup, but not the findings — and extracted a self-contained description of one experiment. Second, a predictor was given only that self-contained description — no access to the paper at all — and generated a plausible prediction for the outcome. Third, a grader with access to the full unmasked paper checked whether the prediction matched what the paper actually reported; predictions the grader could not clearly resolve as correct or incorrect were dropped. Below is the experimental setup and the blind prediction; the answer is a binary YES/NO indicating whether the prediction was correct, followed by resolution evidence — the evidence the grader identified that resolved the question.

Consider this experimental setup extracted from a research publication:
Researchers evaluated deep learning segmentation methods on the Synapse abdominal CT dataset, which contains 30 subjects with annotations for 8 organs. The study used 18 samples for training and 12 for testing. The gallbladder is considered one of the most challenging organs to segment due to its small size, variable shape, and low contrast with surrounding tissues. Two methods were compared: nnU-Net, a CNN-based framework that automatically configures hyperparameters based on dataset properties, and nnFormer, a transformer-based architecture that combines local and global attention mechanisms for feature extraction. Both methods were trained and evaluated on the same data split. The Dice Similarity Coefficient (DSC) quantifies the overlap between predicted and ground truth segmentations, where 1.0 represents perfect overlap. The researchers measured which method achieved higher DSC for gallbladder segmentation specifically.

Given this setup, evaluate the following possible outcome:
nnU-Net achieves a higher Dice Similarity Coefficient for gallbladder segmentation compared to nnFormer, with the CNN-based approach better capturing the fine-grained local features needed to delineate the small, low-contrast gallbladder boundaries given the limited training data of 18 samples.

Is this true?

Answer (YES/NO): YES